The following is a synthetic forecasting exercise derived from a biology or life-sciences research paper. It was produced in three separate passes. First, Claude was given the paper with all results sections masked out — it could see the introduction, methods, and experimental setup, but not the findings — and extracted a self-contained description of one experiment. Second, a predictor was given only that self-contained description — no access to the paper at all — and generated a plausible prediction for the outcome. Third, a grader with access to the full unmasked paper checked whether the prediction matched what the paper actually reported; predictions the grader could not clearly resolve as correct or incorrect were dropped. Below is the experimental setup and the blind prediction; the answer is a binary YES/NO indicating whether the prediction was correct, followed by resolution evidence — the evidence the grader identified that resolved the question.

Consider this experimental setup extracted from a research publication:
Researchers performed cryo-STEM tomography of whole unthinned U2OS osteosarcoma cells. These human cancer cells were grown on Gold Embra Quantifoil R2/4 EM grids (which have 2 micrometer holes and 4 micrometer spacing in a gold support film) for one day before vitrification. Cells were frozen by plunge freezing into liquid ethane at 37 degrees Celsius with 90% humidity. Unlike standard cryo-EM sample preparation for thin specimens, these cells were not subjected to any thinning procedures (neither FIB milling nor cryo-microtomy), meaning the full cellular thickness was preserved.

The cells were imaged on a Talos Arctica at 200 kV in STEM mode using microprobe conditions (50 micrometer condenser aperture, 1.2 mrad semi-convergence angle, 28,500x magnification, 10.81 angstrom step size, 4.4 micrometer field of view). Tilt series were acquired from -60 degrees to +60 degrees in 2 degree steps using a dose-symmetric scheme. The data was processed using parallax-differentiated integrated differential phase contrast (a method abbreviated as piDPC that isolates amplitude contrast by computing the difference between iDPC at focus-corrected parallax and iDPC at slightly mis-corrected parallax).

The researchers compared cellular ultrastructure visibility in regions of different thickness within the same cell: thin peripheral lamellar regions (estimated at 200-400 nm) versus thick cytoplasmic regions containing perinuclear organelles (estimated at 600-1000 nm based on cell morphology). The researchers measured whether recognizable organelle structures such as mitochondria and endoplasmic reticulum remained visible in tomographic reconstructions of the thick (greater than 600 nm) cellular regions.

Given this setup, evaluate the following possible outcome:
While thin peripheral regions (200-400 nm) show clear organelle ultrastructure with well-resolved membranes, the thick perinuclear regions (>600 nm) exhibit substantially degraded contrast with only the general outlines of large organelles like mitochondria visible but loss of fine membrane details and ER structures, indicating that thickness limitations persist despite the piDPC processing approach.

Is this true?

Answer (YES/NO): NO